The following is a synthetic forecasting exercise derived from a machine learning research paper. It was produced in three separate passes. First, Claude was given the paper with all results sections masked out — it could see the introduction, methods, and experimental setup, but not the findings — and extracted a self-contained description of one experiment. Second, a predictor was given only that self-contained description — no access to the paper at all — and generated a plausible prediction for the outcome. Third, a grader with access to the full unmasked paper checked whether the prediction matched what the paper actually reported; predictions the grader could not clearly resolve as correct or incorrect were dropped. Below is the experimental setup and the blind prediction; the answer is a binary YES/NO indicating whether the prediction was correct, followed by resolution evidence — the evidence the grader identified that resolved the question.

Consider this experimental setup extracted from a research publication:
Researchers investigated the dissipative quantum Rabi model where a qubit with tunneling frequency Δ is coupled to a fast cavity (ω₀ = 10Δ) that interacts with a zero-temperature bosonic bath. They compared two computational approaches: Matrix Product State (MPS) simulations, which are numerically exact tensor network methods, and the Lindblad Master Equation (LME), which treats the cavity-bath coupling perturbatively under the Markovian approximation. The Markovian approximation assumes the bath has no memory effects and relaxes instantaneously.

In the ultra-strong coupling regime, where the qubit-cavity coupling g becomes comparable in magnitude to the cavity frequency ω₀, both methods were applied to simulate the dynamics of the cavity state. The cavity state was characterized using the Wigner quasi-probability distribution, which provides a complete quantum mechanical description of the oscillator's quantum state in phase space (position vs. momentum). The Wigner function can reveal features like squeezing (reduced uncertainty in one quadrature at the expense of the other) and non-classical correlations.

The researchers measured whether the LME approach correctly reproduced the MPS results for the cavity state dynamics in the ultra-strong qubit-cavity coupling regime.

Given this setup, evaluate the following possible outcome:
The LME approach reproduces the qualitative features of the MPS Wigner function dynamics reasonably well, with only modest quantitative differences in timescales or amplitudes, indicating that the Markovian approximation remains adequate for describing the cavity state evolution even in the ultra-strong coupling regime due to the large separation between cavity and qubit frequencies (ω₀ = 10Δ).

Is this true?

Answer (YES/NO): NO